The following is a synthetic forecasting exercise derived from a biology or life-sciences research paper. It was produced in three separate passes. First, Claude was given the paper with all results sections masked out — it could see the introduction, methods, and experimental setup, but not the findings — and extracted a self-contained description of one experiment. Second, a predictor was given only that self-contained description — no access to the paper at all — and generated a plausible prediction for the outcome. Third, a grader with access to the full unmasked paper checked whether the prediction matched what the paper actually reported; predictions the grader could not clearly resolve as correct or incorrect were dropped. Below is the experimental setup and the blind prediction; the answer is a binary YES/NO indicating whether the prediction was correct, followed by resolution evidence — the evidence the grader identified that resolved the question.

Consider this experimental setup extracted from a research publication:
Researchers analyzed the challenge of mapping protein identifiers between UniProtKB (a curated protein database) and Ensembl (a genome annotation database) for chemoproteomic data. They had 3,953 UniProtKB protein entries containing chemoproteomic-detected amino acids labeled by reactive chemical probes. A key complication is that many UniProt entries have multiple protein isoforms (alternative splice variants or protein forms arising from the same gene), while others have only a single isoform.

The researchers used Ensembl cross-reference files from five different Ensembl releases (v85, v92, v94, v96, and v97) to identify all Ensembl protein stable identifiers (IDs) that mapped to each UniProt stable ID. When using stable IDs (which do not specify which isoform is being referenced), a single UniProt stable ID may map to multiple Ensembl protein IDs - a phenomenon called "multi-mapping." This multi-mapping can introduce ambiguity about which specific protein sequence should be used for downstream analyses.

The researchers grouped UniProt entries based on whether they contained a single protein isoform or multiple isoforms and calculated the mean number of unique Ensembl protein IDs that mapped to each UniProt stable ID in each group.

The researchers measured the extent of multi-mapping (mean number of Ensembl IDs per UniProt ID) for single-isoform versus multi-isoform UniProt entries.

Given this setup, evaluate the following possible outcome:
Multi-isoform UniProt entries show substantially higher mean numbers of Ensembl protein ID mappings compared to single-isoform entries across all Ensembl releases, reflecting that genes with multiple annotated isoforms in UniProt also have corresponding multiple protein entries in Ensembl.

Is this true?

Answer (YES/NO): YES